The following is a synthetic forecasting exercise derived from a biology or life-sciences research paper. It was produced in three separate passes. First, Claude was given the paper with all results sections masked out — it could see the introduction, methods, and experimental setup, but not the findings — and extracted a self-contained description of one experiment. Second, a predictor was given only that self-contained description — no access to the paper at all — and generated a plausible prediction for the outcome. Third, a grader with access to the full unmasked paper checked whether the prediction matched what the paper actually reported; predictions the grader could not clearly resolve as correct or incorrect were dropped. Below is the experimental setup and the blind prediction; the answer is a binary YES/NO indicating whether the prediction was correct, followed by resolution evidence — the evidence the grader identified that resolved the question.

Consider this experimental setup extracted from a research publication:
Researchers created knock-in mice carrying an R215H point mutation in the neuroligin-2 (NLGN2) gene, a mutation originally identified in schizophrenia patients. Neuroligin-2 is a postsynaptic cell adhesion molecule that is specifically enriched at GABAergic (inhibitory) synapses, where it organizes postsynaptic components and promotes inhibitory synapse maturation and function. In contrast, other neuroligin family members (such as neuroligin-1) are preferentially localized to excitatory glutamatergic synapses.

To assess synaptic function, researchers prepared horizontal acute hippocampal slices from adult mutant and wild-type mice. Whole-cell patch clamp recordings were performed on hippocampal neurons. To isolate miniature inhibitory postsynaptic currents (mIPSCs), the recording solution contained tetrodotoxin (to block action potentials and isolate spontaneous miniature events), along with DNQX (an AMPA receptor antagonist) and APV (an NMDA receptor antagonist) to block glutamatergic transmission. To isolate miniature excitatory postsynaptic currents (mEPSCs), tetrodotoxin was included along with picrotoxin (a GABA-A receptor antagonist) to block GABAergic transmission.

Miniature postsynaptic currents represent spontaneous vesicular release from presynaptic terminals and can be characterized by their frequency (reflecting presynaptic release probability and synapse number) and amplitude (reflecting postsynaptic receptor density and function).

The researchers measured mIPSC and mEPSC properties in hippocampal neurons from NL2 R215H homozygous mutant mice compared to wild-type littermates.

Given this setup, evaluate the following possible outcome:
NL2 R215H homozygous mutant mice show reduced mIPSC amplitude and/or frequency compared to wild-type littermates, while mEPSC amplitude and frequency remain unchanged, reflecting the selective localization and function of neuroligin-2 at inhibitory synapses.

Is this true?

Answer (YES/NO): YES